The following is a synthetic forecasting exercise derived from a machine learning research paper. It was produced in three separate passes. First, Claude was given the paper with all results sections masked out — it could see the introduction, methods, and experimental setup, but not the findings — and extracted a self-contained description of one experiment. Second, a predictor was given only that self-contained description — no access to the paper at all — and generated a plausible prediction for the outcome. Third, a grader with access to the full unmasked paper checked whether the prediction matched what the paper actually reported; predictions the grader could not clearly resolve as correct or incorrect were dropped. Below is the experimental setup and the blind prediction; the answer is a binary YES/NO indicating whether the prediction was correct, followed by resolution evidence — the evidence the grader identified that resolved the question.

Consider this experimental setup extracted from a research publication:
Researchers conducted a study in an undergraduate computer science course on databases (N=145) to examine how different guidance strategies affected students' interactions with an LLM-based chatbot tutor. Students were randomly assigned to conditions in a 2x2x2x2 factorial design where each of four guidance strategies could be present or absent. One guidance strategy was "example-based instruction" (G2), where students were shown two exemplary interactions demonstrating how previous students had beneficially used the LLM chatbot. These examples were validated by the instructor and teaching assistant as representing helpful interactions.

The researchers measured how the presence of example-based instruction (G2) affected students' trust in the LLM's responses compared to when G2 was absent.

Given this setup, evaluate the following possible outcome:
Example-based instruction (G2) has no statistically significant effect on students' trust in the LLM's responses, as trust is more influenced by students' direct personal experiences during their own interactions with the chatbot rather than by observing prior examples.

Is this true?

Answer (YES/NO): YES